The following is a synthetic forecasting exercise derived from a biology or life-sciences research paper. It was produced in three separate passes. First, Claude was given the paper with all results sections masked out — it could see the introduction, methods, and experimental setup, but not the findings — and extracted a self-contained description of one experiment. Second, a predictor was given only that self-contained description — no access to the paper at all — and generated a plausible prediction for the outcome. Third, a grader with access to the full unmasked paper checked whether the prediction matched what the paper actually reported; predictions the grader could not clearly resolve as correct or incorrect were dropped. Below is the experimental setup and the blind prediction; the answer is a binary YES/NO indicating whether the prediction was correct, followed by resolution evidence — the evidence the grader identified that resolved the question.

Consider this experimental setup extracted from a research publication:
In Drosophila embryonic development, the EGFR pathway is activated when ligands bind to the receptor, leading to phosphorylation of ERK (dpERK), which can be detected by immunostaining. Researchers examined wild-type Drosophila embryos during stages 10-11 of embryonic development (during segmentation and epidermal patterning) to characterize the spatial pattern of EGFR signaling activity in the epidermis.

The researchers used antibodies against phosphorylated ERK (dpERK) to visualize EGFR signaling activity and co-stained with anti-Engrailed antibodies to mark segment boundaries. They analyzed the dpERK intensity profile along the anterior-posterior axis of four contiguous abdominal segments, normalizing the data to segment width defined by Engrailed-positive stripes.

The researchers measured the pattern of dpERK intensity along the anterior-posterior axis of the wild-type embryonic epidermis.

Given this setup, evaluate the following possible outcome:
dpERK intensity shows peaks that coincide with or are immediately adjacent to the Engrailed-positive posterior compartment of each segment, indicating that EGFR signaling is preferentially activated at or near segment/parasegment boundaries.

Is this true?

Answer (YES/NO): YES